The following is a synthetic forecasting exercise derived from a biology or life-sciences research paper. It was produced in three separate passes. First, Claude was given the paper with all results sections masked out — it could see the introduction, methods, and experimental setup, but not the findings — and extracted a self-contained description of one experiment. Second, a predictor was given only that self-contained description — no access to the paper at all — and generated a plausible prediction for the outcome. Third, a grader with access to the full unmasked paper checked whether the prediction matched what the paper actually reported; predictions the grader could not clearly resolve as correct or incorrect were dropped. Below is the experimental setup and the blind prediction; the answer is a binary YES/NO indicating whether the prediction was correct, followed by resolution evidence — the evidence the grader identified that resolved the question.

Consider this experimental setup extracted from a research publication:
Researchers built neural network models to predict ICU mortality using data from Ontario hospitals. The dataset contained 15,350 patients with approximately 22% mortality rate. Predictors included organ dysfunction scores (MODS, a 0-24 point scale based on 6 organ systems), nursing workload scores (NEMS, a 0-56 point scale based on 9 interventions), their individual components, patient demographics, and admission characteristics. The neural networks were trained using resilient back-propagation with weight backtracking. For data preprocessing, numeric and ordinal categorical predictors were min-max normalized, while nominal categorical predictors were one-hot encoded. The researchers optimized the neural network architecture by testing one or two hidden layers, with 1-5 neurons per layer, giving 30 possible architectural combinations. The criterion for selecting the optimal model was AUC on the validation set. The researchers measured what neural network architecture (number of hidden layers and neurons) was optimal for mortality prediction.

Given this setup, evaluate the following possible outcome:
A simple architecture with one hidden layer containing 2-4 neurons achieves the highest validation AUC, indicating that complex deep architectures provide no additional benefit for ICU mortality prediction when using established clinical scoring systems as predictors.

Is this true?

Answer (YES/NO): YES